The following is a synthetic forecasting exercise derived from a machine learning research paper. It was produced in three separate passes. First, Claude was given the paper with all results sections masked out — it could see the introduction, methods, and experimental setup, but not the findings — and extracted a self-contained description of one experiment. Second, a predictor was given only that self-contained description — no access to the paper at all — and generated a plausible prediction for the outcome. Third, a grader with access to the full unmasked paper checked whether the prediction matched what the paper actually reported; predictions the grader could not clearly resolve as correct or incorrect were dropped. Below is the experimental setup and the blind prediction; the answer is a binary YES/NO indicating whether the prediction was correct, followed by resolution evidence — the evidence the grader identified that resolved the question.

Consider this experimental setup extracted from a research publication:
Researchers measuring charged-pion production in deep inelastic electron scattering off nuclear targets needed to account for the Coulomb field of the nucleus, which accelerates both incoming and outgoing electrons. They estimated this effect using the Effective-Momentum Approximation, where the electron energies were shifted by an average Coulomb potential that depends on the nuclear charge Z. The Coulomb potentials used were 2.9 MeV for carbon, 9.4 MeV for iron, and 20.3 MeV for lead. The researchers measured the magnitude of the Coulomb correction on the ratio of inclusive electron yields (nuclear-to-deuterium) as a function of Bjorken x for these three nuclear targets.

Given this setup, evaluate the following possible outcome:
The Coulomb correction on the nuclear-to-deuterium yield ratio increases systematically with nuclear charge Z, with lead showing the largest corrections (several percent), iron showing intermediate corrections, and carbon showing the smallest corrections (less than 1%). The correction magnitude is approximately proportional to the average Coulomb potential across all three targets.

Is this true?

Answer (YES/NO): YES